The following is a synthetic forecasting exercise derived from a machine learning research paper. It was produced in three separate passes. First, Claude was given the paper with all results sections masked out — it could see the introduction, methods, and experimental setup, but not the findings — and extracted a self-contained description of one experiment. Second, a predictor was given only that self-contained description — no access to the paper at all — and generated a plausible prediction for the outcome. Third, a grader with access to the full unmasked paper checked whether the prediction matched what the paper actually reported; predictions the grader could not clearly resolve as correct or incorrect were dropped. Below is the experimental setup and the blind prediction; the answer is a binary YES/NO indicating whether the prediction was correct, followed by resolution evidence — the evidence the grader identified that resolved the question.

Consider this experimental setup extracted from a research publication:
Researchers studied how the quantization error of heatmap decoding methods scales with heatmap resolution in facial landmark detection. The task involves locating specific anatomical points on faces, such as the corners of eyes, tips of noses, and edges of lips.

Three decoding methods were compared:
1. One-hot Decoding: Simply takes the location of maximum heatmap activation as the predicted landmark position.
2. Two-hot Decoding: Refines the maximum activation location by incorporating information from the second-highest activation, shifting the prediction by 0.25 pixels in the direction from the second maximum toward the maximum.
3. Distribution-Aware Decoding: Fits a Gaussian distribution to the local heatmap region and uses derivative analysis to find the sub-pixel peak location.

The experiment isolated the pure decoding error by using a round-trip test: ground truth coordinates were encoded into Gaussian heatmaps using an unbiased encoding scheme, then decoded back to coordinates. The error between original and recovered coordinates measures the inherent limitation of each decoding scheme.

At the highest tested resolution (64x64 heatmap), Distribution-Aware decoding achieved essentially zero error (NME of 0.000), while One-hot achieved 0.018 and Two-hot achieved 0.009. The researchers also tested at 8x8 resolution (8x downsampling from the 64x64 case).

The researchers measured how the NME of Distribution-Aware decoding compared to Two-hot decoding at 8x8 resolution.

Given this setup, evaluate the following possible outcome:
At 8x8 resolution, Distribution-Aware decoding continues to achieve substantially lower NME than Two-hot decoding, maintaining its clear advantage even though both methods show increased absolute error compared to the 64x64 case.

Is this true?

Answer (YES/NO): NO